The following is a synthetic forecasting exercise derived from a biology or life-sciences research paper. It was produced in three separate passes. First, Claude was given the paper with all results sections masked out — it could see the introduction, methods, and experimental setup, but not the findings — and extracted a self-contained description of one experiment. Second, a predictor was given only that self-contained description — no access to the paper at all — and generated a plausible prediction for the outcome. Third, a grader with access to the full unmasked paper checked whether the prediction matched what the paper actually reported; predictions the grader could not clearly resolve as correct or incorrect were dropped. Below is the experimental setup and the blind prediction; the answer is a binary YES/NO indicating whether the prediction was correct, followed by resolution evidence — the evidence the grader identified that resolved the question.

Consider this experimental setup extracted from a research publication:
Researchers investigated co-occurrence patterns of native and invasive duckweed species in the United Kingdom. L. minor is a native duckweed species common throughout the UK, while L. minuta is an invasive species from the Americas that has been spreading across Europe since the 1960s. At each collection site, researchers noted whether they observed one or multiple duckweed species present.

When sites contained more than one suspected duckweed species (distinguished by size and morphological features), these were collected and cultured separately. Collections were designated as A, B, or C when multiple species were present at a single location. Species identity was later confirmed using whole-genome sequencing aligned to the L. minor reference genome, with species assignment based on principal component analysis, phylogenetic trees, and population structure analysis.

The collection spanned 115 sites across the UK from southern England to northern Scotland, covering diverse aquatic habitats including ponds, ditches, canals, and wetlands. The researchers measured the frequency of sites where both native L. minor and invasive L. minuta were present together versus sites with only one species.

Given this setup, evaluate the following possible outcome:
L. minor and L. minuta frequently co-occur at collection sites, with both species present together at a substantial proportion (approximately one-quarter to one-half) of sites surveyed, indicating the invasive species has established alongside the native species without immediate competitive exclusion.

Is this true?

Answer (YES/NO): NO